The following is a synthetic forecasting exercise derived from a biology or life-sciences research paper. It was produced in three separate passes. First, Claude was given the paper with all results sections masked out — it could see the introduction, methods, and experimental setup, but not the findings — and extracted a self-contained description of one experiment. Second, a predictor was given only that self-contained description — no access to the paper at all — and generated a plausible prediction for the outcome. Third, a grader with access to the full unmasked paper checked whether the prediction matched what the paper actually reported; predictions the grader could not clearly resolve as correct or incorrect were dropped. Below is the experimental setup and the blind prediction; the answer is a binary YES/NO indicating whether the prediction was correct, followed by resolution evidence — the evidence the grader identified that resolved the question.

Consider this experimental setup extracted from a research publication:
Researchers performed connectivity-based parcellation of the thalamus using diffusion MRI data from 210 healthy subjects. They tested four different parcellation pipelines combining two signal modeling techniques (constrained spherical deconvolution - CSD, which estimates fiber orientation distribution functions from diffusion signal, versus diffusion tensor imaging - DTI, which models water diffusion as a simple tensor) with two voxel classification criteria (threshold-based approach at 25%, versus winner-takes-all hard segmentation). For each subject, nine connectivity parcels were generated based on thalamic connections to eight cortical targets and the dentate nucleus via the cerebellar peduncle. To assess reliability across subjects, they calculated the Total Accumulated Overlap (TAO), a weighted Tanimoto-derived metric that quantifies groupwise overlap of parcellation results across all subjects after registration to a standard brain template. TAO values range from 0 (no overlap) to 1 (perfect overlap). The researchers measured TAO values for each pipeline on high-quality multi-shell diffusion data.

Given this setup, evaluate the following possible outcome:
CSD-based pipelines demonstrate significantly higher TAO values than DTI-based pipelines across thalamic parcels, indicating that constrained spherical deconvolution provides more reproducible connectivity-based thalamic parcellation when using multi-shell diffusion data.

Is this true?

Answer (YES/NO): YES